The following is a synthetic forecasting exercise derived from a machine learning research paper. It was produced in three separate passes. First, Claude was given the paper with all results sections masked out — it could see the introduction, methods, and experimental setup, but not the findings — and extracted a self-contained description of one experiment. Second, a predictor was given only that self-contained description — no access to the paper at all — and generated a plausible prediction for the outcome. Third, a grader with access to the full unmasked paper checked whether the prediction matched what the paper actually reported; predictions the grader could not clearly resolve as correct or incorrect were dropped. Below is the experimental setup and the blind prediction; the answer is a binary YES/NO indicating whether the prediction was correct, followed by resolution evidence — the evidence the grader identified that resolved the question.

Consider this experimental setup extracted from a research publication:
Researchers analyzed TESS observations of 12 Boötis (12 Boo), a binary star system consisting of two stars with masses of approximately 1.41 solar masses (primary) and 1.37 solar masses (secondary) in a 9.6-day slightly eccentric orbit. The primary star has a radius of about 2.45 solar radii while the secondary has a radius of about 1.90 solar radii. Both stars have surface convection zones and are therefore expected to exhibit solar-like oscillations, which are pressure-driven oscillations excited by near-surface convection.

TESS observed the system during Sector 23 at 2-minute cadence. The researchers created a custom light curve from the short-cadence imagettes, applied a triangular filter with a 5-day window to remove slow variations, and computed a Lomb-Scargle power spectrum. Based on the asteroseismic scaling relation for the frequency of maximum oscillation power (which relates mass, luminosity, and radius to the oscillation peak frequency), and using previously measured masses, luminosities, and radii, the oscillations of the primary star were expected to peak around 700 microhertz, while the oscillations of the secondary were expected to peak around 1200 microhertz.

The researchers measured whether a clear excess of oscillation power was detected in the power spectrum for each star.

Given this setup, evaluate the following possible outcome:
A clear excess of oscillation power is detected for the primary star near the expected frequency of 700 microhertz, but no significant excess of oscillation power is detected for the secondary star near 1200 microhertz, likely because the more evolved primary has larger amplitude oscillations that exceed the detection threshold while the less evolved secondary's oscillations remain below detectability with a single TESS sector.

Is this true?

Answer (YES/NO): YES